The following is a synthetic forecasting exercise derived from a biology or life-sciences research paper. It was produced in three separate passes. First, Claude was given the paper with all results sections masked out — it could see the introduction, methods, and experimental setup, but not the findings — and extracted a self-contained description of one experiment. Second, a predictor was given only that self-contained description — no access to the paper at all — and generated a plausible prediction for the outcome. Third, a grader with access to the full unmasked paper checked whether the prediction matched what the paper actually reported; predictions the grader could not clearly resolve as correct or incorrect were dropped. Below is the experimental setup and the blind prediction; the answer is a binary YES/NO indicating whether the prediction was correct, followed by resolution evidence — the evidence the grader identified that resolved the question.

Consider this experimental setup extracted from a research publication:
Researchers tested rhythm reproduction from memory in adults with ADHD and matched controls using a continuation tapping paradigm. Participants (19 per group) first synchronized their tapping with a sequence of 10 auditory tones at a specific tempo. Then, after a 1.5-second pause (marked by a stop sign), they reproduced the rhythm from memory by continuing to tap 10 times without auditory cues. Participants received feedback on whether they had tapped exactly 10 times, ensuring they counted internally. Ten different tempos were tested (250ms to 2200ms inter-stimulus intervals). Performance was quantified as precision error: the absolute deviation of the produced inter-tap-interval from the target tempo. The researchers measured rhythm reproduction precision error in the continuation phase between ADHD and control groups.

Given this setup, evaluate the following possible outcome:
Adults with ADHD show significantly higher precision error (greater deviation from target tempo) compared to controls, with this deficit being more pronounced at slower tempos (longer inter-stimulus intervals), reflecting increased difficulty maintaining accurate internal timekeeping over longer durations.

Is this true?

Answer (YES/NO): NO